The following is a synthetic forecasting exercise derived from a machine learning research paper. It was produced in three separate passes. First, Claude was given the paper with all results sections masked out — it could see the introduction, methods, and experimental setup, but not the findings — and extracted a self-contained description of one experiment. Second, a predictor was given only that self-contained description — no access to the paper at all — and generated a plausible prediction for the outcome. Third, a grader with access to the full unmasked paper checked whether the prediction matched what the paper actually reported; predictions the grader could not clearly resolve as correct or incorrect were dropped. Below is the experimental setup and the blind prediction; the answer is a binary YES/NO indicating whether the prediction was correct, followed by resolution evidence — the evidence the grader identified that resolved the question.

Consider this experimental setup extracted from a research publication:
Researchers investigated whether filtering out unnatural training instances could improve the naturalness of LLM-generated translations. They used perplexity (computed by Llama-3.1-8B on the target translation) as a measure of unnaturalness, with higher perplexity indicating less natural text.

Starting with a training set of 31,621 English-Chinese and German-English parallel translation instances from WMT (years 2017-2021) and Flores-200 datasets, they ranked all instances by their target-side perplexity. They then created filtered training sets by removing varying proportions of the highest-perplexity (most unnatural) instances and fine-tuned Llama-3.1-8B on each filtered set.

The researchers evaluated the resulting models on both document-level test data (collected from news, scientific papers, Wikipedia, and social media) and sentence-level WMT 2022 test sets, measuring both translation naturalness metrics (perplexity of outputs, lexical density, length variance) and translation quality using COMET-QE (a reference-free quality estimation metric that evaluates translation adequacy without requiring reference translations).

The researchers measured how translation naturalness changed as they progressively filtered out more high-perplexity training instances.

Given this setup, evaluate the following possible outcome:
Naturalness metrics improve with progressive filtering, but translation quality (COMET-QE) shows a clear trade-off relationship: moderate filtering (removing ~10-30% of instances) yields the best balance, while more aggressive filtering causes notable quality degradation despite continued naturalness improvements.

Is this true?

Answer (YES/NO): NO